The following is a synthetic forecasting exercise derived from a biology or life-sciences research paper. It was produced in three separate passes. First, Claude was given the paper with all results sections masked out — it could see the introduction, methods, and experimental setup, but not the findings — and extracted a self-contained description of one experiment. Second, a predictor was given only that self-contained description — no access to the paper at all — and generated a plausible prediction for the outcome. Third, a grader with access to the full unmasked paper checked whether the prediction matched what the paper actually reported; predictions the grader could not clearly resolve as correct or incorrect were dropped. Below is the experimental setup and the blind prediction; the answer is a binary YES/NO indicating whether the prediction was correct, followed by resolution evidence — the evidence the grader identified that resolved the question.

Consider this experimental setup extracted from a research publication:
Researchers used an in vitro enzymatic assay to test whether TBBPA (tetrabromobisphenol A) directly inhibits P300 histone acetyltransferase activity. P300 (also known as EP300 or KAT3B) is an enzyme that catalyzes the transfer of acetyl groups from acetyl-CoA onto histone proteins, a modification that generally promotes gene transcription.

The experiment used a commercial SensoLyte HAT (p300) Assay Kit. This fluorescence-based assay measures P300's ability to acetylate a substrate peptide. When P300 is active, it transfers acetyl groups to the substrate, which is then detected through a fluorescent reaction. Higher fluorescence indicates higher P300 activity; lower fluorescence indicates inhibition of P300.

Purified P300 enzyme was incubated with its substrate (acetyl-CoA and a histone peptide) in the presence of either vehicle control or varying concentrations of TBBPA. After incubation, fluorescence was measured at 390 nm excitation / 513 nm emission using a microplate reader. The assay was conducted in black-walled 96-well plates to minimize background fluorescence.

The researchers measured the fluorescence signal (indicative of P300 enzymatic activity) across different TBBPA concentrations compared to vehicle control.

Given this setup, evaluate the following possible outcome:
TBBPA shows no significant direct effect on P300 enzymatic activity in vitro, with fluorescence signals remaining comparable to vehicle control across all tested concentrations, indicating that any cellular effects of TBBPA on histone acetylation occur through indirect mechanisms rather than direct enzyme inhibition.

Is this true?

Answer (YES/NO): NO